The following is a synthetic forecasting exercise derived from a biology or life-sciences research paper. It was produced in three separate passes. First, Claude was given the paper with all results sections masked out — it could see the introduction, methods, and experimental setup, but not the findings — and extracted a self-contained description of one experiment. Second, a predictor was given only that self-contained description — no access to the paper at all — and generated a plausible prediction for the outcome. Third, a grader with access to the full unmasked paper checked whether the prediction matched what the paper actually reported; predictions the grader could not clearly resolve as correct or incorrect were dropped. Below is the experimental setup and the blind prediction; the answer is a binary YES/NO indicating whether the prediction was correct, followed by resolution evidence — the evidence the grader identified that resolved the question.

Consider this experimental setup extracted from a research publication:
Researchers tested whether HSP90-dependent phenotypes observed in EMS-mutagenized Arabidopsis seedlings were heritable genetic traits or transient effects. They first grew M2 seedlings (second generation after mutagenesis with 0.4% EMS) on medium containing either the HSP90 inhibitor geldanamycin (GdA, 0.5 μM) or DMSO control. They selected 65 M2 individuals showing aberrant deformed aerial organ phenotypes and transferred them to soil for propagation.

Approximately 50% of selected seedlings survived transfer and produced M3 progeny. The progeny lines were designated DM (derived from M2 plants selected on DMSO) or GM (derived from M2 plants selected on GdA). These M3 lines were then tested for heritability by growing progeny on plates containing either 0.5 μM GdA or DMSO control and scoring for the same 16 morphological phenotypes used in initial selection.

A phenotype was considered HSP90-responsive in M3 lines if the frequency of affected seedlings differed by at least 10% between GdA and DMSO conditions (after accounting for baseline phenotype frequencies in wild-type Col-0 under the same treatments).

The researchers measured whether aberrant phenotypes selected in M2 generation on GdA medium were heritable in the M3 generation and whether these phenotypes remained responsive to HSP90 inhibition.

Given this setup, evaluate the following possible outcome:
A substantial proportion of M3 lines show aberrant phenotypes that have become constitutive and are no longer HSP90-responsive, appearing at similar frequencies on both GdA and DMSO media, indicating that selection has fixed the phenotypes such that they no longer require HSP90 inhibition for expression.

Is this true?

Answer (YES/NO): NO